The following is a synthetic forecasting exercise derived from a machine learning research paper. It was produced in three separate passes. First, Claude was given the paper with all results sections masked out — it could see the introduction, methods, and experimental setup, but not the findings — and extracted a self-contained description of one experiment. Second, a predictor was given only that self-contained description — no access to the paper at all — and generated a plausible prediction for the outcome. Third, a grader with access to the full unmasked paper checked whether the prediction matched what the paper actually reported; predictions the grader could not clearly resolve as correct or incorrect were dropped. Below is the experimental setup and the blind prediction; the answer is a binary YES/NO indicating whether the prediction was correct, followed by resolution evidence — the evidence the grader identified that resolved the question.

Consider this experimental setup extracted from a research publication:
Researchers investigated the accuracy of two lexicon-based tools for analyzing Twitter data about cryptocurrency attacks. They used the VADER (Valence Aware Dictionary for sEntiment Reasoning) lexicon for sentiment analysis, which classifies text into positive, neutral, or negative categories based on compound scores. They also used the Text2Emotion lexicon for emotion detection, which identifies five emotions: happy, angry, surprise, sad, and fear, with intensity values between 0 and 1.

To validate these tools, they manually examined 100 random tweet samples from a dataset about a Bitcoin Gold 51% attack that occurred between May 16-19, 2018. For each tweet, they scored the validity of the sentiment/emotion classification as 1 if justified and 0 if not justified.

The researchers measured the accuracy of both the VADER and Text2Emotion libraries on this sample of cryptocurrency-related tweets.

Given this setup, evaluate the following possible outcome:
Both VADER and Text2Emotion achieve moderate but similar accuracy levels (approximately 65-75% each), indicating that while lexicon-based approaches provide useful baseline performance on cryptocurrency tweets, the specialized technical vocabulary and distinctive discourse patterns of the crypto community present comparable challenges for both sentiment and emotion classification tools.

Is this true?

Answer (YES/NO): NO